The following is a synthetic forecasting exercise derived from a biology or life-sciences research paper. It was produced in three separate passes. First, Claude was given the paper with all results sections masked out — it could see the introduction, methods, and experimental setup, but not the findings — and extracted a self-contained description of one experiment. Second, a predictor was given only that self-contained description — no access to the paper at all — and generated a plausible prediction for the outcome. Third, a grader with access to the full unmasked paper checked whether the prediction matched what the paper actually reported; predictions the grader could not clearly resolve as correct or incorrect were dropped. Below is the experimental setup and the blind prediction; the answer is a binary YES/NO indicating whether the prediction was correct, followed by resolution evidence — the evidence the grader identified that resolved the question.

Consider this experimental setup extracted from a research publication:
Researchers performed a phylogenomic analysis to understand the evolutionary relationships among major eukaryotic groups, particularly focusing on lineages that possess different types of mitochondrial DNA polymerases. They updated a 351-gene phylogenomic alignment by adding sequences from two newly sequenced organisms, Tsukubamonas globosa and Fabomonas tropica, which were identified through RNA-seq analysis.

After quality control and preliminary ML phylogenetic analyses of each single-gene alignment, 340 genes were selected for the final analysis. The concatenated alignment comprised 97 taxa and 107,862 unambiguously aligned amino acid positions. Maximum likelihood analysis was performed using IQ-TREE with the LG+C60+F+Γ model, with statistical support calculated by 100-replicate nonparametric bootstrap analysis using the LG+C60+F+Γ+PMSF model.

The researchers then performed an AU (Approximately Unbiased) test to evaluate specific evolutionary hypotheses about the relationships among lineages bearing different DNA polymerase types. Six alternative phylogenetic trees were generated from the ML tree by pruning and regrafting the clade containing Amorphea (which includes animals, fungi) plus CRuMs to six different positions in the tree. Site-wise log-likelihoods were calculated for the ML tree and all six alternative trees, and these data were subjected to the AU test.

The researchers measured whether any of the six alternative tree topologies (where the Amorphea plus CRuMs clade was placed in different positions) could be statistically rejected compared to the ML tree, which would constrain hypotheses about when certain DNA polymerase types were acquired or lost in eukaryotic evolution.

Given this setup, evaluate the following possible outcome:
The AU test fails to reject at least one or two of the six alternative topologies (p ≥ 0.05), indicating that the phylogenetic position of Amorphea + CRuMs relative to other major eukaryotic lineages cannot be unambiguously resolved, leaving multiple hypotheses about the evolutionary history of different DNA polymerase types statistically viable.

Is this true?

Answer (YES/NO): YES